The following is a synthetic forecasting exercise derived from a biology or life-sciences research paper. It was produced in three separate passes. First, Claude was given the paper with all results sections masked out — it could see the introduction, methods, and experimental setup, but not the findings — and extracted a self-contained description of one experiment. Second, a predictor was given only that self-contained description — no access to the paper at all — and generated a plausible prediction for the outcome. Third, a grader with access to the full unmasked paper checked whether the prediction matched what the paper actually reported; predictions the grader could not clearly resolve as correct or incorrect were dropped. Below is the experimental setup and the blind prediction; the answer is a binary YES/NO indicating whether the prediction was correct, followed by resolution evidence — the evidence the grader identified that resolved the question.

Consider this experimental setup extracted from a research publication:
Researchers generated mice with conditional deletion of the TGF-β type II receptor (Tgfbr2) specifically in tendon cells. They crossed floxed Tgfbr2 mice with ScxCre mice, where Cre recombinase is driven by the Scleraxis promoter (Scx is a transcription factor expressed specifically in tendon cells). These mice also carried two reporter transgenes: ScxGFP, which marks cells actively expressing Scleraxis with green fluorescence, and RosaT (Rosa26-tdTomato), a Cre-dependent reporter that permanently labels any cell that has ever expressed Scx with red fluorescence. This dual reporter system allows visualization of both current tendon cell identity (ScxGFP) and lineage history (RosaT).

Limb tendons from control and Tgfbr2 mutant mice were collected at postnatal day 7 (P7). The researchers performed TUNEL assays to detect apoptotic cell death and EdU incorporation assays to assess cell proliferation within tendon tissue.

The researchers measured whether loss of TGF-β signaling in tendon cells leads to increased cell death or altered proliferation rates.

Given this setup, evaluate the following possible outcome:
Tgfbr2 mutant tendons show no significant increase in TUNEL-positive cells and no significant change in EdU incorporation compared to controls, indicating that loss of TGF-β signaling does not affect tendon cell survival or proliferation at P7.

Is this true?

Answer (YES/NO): YES